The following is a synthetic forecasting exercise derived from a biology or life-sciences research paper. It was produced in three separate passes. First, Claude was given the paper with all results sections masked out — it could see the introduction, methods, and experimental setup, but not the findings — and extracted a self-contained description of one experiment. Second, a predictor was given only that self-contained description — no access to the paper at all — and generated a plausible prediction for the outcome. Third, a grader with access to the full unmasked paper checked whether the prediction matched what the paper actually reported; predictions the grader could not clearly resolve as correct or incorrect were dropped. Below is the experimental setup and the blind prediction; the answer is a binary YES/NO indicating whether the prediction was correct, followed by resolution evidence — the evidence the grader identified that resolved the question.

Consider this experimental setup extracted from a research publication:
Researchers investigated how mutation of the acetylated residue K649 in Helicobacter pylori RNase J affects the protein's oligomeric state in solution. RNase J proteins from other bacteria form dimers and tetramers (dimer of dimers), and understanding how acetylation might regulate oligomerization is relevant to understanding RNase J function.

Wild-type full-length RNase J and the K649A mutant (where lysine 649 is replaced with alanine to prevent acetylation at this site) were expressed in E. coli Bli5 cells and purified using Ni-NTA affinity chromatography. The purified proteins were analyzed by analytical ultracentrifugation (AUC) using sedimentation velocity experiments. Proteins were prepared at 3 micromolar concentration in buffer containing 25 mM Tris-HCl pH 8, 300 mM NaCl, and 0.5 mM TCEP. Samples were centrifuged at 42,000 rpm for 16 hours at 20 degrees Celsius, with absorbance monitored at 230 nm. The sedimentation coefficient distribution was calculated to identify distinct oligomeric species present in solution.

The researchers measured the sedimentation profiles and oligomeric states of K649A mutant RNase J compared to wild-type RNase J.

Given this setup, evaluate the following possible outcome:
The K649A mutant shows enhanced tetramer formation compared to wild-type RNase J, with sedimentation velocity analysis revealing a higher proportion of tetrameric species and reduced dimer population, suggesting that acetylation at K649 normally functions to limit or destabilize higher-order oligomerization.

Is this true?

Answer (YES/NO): NO